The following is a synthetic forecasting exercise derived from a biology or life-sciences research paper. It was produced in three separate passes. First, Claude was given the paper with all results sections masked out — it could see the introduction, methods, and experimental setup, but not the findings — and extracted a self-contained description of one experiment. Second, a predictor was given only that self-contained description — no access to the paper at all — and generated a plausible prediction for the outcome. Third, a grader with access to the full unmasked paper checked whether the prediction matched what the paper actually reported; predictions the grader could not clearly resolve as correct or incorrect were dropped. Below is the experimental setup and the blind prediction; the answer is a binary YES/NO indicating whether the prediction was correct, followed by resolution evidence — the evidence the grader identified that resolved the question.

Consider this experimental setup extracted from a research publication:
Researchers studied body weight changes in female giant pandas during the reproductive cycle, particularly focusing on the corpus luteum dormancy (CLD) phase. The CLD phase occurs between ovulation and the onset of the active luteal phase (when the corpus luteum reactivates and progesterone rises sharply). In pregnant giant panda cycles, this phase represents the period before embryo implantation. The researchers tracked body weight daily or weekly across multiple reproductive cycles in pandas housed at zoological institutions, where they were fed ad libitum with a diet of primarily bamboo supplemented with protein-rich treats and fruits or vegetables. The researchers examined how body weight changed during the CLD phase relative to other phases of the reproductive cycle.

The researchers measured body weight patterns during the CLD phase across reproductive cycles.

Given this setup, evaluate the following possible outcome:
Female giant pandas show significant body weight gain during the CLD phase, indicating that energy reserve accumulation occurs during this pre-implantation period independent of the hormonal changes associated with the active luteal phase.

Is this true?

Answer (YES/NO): YES